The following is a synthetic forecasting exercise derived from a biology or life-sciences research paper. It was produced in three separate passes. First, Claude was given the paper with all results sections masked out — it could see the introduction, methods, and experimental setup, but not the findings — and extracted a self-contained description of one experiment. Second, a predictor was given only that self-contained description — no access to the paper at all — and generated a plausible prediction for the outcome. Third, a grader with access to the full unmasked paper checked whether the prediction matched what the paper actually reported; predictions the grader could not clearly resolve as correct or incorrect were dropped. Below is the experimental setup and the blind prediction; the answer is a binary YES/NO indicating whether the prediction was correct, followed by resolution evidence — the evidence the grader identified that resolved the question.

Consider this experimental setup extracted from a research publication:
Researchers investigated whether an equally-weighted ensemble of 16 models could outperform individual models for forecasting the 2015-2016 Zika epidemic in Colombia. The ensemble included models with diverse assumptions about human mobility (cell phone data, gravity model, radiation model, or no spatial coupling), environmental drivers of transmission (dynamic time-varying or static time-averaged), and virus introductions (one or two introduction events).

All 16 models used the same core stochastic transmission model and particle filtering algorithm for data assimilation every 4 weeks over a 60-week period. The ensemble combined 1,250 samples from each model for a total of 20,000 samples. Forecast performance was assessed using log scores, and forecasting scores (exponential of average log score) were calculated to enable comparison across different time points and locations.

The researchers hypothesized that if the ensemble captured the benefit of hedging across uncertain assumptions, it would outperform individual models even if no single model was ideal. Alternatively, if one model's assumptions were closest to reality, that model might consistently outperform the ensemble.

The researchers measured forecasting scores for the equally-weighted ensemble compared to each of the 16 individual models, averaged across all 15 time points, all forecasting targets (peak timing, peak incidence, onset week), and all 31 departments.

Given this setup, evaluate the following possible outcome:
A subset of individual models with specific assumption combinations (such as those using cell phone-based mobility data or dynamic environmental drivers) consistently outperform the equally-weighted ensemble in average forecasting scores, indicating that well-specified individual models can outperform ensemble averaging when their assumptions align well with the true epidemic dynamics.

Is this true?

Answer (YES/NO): NO